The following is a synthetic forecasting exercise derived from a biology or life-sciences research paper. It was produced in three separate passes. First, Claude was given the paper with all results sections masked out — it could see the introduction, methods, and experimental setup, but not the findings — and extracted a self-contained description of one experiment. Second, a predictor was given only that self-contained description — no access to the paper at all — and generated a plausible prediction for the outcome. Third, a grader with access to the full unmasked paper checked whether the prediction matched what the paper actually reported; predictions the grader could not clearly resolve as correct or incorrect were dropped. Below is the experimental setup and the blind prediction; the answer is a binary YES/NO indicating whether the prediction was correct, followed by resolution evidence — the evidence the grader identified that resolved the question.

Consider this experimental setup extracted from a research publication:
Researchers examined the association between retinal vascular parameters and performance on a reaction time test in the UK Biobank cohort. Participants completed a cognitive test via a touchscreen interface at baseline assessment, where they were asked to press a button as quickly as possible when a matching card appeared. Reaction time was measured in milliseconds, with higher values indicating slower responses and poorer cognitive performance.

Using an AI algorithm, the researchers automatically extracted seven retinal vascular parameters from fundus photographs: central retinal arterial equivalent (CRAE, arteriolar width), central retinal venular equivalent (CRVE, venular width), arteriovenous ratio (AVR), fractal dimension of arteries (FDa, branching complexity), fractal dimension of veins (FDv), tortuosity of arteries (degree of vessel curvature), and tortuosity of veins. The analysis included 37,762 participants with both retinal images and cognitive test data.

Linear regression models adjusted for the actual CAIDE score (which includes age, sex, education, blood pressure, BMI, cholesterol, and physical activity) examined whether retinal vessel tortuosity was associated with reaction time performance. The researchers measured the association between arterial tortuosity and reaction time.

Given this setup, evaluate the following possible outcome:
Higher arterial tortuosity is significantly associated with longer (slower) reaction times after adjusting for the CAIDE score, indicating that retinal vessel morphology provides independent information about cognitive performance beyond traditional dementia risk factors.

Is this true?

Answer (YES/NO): NO